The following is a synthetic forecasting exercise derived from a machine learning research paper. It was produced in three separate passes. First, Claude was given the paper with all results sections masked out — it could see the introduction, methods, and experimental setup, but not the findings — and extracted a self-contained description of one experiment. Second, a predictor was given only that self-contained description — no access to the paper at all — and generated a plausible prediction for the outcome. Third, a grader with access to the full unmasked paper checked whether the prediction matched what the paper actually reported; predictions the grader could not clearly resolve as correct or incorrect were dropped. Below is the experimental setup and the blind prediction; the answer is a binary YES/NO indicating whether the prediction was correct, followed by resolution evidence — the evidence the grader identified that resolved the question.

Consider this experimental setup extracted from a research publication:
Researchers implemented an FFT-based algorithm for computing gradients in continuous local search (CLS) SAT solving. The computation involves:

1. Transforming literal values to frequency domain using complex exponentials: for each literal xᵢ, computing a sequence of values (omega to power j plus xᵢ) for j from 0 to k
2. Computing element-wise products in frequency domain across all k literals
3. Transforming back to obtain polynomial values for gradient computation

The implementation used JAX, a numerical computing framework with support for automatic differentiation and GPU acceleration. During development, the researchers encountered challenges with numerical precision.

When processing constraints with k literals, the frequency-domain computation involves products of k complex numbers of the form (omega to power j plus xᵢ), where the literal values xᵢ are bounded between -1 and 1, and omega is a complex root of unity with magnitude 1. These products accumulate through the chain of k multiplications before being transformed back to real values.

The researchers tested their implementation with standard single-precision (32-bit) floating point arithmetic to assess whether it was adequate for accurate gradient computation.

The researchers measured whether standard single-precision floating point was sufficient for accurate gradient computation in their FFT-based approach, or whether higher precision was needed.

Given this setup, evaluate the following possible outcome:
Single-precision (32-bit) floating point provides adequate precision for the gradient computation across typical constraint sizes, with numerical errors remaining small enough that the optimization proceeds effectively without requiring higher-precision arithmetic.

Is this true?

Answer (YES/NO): NO